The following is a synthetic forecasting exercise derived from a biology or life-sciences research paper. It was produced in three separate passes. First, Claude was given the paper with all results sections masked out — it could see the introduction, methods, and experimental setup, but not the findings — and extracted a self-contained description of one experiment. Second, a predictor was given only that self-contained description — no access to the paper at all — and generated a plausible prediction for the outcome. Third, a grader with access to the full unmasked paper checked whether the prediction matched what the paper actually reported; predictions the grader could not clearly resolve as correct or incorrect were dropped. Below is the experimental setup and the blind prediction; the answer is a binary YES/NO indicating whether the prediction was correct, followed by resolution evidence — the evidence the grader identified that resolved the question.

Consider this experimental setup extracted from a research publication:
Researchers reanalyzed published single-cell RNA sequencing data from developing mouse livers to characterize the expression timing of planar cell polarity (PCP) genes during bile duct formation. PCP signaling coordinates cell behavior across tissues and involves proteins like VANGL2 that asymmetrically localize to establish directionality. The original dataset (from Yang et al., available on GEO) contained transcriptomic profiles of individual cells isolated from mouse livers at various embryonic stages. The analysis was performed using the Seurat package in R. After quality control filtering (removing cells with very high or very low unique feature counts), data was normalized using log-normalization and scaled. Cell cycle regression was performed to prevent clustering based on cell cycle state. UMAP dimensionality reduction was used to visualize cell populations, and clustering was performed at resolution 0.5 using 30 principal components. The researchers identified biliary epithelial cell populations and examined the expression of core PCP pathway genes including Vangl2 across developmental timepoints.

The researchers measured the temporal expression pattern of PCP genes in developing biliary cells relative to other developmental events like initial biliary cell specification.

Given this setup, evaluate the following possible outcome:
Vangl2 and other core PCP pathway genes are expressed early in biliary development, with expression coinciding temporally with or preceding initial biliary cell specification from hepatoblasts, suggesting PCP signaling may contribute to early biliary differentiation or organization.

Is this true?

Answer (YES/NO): NO